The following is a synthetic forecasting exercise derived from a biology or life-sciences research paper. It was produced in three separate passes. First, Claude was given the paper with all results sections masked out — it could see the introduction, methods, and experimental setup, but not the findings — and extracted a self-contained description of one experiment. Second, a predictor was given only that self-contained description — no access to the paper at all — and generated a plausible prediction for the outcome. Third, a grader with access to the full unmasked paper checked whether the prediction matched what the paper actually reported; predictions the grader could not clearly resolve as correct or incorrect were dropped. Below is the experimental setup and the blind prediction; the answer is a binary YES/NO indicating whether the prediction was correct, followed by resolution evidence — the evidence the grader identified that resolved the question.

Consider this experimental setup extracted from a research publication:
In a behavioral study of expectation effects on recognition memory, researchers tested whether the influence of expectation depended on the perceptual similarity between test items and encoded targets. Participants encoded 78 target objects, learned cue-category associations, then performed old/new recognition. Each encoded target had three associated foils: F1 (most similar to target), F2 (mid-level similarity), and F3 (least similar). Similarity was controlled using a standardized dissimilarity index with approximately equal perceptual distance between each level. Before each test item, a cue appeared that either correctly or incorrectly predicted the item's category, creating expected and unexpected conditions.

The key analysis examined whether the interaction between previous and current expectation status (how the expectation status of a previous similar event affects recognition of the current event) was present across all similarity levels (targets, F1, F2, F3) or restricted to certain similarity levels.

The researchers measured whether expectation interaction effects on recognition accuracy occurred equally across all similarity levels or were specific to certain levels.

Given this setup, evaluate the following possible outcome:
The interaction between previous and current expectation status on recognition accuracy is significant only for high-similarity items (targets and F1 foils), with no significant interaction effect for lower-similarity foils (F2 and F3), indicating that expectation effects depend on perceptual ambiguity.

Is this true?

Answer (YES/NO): YES